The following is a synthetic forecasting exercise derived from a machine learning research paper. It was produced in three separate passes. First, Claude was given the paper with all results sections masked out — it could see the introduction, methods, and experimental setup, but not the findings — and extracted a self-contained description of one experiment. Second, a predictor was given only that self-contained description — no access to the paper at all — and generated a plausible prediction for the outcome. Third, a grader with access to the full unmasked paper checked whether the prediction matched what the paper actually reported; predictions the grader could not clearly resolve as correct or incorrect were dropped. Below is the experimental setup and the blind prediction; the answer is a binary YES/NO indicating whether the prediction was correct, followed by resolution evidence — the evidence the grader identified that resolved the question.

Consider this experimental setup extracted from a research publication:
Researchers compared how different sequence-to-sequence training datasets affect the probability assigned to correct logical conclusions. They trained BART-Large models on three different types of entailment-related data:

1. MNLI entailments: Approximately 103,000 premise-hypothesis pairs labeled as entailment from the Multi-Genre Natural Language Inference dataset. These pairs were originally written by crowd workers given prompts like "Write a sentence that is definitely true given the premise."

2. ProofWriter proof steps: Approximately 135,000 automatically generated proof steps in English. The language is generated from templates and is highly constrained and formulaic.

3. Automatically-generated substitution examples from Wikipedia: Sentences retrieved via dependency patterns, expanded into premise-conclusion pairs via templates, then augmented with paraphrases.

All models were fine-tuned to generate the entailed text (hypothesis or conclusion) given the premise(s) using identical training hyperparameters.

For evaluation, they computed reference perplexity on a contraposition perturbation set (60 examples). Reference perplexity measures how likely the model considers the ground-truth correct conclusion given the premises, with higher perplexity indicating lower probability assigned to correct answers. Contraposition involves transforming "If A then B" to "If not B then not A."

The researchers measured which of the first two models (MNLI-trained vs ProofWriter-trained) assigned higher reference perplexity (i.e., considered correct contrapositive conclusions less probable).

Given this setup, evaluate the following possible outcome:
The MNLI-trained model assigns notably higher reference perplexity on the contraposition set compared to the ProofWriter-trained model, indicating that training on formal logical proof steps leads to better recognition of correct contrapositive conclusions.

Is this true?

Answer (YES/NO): NO